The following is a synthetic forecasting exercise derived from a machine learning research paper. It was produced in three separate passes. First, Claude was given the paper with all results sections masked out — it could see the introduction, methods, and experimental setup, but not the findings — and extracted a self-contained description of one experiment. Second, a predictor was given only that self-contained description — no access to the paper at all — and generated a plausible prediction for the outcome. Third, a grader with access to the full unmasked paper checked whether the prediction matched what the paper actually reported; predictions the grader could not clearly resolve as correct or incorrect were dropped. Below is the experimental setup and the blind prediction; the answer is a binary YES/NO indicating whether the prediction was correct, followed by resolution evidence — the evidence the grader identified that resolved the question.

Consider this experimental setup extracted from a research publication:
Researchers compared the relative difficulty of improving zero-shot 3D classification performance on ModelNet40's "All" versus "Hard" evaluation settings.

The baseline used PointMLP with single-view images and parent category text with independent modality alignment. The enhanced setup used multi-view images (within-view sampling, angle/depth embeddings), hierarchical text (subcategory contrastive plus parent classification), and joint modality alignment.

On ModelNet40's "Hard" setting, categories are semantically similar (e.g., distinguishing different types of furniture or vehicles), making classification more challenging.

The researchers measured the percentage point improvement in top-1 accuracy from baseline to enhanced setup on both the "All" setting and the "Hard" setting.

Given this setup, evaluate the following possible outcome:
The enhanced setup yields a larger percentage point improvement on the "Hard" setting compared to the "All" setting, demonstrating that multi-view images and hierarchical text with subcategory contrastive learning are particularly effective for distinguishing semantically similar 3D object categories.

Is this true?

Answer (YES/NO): YES